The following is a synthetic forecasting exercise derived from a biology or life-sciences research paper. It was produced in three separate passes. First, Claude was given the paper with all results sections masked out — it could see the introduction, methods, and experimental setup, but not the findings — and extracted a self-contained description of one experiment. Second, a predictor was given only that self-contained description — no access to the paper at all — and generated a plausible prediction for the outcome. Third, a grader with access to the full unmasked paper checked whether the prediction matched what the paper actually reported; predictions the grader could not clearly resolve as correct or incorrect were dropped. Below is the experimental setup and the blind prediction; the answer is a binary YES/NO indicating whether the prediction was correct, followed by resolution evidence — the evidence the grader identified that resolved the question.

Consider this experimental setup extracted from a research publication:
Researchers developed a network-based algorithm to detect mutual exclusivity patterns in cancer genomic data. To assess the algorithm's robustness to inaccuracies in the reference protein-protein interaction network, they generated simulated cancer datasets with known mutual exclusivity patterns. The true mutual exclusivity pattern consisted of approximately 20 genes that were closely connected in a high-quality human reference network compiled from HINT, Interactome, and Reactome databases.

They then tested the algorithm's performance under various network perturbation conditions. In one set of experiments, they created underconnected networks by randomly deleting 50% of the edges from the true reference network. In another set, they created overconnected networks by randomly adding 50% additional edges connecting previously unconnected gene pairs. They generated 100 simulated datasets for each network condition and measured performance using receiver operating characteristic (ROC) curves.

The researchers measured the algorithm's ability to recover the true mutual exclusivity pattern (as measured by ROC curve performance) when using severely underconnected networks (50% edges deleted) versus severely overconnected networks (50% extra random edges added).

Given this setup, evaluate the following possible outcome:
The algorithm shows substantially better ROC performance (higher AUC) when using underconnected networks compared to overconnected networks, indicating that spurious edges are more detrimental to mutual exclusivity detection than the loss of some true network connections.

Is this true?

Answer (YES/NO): NO